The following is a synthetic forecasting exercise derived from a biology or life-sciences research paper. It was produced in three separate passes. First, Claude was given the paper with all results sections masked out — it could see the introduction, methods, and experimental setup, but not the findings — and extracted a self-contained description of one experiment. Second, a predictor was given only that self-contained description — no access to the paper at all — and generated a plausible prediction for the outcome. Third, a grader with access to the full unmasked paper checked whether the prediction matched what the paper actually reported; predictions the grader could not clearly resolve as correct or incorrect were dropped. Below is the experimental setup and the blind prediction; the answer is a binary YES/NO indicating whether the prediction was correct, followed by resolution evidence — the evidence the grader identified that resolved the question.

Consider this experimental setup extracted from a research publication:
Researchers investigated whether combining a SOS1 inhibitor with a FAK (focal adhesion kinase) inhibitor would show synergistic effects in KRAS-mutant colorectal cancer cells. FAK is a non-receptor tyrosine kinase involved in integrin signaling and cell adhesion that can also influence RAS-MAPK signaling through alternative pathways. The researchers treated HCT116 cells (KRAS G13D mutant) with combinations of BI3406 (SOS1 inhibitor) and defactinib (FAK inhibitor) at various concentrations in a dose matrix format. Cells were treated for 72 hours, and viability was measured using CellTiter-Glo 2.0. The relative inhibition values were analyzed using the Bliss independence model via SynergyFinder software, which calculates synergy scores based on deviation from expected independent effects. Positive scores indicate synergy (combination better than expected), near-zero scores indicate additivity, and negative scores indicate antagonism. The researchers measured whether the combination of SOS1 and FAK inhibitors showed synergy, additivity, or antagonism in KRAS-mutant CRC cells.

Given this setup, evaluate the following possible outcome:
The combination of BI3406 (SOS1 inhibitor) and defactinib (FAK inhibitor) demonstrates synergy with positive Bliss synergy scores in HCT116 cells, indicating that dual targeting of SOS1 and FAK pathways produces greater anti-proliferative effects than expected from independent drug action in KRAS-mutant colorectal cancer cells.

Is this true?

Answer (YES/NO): NO